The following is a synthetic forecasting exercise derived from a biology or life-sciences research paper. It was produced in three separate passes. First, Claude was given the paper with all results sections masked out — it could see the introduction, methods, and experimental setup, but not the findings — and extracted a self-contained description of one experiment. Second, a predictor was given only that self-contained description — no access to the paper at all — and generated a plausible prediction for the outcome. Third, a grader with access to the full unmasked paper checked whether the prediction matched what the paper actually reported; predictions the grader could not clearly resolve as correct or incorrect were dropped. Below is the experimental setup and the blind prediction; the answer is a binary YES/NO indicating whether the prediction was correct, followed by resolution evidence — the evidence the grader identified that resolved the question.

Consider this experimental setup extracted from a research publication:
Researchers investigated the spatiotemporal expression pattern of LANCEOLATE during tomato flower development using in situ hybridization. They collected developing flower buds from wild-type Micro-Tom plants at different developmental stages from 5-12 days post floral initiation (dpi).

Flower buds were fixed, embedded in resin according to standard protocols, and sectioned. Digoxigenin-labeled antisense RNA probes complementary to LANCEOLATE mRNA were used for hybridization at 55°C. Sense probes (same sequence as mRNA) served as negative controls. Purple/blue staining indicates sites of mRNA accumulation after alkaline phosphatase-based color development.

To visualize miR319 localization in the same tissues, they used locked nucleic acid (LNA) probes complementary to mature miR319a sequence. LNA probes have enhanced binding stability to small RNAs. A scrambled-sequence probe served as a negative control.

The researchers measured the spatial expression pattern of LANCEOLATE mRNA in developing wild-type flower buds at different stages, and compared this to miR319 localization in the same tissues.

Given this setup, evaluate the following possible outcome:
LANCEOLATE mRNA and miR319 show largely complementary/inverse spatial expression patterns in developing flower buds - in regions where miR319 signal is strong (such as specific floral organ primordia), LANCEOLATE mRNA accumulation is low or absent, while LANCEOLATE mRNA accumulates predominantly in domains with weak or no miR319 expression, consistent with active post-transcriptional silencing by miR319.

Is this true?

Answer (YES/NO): NO